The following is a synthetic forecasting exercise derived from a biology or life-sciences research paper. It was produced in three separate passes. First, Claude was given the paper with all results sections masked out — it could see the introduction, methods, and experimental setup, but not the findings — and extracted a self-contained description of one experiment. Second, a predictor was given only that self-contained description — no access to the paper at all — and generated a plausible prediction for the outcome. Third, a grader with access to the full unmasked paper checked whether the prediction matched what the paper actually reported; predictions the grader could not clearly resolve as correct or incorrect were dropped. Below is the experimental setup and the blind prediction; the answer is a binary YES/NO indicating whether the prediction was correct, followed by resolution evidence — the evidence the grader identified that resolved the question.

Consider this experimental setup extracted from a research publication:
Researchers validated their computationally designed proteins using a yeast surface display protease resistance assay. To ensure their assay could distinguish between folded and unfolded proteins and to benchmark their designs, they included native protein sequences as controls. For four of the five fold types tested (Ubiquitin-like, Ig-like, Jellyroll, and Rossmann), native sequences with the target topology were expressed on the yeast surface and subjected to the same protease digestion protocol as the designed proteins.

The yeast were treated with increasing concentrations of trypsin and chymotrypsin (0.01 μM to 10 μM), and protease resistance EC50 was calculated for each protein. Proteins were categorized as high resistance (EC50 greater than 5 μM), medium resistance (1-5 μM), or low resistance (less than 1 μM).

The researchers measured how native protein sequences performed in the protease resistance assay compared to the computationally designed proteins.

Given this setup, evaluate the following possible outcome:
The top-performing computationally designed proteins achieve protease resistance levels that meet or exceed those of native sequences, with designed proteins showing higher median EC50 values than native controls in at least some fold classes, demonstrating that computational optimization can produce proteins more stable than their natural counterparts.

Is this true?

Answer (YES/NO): NO